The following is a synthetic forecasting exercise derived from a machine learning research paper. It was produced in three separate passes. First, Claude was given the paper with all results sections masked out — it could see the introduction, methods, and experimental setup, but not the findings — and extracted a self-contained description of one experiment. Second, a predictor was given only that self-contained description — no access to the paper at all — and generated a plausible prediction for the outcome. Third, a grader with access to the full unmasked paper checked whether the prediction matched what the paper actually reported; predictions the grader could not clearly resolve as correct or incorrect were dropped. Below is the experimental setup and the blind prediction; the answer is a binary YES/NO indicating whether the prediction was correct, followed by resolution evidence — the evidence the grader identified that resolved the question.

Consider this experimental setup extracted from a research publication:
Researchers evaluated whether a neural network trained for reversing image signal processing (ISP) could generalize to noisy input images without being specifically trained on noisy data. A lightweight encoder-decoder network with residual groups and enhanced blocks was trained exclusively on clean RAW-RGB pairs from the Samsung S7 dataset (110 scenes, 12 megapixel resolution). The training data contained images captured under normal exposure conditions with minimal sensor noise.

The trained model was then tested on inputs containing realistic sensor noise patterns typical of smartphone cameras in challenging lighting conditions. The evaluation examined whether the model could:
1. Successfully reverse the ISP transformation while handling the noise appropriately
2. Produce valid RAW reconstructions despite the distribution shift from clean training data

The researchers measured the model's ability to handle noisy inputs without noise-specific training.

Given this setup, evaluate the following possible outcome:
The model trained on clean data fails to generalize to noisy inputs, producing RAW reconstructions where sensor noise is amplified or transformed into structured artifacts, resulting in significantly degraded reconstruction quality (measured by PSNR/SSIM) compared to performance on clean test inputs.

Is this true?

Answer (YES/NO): NO